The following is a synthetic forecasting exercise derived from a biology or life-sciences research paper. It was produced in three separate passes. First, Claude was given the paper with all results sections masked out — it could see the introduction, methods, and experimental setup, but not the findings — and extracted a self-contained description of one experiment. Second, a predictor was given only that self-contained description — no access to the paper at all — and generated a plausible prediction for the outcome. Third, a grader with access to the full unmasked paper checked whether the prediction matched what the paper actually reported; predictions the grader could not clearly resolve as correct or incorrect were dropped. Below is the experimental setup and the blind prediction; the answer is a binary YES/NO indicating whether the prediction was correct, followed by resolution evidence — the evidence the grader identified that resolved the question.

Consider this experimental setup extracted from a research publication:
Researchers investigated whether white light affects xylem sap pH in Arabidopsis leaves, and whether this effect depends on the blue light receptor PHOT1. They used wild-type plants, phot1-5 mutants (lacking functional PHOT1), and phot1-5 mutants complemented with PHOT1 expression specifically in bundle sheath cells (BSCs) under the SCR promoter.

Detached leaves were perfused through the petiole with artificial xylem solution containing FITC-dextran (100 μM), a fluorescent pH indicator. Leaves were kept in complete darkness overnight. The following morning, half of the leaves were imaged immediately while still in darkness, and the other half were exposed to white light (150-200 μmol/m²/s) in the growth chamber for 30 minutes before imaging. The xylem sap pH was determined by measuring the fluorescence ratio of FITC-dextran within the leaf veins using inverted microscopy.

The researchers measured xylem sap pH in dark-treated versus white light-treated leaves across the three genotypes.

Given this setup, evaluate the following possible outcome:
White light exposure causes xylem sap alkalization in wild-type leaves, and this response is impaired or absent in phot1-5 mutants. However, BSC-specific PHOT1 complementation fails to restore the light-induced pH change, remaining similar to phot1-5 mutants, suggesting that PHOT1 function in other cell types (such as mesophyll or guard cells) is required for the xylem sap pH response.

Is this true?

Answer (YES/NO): NO